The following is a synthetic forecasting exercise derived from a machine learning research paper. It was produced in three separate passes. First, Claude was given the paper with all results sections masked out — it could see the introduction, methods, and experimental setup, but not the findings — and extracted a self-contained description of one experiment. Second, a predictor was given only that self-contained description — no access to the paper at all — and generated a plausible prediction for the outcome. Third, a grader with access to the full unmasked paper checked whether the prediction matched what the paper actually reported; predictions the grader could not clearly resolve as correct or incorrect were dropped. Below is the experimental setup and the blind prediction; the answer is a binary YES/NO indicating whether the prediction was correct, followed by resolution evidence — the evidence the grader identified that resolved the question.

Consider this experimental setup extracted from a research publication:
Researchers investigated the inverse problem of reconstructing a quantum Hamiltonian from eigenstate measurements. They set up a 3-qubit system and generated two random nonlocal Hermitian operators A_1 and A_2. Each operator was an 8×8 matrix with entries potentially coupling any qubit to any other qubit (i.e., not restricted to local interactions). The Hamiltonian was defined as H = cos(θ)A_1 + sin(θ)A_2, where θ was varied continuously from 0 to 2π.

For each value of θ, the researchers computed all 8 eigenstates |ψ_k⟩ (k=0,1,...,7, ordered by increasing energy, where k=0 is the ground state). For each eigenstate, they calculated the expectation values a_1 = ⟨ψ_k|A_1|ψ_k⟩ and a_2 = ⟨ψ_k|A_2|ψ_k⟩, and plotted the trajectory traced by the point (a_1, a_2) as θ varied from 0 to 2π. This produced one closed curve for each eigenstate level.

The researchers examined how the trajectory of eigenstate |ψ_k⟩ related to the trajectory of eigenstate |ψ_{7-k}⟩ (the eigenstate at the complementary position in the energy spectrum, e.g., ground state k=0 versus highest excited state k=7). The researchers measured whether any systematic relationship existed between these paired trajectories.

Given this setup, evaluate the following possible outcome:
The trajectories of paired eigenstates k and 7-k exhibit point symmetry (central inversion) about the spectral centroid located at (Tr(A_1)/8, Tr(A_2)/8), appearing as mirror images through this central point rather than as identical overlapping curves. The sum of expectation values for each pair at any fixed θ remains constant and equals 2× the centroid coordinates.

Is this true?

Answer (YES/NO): NO